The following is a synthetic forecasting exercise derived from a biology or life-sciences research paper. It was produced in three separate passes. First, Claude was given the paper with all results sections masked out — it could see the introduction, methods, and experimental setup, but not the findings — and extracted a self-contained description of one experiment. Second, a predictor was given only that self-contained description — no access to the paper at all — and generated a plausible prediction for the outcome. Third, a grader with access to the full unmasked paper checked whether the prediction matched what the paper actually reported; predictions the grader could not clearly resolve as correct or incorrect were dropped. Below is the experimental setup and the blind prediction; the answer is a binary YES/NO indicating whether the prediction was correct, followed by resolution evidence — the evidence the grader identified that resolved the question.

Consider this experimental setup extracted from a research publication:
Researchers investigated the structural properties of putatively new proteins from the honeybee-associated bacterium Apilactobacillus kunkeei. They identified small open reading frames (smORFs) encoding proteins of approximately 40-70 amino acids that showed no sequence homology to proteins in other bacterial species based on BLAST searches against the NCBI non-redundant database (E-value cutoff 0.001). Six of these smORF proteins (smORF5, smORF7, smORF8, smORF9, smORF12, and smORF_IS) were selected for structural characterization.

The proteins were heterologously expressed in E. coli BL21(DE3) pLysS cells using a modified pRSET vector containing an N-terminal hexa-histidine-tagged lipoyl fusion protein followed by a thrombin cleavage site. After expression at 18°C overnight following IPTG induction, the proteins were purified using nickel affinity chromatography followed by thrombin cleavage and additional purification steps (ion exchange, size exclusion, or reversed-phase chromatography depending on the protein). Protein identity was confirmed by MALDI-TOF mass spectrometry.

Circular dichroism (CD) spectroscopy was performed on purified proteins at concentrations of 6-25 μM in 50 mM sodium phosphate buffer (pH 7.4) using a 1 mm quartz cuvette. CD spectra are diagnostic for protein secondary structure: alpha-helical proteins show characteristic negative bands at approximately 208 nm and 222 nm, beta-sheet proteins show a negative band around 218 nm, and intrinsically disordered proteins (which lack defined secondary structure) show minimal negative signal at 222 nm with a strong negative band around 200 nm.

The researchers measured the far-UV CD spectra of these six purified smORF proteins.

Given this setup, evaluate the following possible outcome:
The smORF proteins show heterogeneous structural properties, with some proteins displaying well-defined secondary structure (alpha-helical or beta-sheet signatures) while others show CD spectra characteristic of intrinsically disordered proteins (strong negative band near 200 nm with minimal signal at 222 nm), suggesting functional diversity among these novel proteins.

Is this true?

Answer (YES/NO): NO